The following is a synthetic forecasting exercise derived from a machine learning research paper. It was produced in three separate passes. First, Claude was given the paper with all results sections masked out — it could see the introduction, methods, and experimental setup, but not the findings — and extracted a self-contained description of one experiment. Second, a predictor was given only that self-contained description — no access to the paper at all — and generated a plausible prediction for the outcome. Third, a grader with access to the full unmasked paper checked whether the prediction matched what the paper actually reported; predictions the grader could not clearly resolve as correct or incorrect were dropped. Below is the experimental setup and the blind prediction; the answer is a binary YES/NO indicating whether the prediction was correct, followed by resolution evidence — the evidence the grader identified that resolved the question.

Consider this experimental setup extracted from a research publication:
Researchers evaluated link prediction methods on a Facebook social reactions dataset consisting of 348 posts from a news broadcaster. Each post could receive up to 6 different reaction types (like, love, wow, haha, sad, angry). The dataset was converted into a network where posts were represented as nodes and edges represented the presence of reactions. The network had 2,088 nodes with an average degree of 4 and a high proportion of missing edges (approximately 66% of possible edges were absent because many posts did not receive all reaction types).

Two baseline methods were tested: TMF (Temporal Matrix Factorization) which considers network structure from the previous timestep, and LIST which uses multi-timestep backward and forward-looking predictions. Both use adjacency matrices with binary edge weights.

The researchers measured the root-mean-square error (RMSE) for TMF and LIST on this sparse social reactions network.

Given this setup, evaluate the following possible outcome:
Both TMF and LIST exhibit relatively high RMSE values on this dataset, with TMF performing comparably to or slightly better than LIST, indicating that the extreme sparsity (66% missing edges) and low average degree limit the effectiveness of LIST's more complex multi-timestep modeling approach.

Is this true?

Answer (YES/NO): NO